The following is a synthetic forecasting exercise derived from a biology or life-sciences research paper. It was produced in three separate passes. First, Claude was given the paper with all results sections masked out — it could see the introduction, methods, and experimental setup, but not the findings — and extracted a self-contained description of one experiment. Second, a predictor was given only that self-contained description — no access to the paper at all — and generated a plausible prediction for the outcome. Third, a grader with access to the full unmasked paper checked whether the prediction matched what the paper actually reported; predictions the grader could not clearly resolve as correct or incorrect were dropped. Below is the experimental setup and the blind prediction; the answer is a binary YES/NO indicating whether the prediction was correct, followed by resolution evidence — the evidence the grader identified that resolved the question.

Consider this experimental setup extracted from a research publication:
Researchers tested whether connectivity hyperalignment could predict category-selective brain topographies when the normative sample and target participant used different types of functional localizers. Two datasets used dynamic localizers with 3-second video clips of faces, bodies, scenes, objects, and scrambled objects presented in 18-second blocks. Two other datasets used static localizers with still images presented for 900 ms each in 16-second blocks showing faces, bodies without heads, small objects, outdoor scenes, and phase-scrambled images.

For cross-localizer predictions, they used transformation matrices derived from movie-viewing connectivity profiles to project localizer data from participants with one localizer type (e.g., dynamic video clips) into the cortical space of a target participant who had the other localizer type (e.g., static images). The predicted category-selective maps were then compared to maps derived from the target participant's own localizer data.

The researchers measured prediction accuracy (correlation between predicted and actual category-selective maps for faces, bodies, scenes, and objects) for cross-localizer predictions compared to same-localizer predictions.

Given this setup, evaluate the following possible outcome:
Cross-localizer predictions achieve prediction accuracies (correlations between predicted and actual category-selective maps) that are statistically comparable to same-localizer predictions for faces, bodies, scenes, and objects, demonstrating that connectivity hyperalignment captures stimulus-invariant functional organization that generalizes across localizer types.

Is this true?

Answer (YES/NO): NO